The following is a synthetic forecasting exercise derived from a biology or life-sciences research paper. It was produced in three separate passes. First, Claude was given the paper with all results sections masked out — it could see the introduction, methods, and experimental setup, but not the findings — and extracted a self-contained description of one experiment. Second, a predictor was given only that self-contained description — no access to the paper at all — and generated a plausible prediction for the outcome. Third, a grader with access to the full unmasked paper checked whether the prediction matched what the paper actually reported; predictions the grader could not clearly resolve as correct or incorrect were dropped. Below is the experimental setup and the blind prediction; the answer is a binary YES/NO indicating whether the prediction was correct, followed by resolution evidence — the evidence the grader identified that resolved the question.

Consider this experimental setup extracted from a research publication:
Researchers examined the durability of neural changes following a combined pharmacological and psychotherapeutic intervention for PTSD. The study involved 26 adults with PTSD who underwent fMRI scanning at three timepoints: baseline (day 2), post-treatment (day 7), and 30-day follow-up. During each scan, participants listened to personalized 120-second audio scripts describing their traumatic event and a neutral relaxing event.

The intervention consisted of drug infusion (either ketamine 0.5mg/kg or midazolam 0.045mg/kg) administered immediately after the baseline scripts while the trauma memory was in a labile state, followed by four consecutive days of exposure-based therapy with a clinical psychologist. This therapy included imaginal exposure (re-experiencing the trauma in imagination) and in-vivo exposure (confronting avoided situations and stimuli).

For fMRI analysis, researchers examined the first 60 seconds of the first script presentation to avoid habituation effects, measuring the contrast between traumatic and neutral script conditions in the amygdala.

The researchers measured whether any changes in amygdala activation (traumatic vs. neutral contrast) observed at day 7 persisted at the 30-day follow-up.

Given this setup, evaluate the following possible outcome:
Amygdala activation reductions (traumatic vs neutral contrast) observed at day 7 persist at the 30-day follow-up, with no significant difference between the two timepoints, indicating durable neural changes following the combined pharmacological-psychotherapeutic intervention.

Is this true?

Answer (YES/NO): YES